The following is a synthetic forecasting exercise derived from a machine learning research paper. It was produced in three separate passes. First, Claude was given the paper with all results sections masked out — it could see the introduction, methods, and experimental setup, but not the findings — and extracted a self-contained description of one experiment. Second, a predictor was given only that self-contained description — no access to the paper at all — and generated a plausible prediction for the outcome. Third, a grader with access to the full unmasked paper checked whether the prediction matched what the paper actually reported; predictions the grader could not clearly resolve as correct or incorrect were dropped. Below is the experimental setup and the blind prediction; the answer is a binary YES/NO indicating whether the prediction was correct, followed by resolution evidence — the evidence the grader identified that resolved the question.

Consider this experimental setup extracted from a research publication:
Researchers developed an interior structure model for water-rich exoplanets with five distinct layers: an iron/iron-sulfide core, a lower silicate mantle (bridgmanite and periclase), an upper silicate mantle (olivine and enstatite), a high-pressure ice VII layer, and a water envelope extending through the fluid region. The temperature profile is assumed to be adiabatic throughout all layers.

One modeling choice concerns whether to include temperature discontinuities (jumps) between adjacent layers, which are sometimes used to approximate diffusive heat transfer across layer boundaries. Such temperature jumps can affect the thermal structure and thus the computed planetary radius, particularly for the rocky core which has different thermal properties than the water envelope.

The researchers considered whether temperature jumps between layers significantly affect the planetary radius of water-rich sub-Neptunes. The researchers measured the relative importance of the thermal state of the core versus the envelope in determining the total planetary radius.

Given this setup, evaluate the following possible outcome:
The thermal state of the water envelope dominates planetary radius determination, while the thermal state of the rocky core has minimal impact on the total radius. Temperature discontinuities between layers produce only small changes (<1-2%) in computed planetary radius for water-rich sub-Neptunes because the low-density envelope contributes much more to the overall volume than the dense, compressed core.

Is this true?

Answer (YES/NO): YES